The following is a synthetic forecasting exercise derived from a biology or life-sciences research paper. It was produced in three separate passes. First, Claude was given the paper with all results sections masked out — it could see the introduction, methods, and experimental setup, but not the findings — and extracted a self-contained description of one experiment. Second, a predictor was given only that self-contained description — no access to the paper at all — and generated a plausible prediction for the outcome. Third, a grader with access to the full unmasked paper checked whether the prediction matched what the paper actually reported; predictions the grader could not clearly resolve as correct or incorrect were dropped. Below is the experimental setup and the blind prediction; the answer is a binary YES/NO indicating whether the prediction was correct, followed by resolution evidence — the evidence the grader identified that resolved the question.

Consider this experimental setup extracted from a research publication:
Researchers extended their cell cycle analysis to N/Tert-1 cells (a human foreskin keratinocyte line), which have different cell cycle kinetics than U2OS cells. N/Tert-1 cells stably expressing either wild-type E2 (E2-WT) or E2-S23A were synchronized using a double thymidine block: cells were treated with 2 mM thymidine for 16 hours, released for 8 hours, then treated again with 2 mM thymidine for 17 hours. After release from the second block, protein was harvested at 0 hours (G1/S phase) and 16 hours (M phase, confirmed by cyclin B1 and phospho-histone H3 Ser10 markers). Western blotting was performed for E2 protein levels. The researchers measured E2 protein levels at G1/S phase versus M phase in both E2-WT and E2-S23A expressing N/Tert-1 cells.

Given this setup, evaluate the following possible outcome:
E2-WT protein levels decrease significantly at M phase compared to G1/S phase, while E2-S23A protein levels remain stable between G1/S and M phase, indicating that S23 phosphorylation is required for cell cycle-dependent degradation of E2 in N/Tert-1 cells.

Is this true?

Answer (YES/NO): NO